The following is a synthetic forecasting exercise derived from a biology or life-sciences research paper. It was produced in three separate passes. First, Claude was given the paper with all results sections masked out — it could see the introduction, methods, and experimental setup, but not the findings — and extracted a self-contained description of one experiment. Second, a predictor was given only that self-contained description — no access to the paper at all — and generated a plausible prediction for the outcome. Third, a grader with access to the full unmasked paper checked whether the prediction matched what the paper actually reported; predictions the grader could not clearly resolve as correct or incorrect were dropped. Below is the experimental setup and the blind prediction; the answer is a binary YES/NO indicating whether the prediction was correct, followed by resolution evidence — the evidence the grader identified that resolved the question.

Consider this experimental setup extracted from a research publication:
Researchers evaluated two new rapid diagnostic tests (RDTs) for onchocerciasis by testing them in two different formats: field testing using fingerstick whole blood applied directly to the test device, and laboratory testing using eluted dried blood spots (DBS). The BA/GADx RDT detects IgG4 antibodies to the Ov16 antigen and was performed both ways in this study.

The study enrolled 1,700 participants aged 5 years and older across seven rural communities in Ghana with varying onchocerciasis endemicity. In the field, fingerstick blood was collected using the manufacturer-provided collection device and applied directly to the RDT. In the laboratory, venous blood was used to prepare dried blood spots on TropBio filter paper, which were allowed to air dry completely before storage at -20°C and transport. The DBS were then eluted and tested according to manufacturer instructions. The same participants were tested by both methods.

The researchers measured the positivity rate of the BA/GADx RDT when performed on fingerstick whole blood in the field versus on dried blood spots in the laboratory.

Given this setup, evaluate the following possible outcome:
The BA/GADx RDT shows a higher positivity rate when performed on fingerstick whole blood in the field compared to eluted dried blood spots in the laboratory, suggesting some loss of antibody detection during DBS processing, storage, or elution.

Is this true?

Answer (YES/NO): NO